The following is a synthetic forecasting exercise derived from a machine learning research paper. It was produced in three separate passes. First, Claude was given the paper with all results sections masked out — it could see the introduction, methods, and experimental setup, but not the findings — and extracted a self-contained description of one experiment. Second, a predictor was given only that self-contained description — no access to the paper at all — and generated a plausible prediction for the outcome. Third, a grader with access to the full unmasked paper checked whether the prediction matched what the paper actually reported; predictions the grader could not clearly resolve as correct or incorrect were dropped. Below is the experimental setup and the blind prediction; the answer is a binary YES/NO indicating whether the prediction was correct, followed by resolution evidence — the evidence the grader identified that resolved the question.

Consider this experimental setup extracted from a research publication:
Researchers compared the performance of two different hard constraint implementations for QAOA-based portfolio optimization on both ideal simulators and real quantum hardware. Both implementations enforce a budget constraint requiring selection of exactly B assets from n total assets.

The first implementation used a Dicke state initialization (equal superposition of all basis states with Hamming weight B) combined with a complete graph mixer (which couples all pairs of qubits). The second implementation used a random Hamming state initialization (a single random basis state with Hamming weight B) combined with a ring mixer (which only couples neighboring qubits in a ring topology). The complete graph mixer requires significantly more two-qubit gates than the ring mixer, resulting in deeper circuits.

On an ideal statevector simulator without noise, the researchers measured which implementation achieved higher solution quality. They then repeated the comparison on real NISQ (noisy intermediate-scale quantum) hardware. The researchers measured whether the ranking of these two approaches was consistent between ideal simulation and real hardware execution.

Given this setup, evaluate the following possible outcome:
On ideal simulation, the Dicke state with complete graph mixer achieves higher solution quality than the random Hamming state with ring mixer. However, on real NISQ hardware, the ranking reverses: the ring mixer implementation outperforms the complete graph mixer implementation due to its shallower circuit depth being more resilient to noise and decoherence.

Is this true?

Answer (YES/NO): NO